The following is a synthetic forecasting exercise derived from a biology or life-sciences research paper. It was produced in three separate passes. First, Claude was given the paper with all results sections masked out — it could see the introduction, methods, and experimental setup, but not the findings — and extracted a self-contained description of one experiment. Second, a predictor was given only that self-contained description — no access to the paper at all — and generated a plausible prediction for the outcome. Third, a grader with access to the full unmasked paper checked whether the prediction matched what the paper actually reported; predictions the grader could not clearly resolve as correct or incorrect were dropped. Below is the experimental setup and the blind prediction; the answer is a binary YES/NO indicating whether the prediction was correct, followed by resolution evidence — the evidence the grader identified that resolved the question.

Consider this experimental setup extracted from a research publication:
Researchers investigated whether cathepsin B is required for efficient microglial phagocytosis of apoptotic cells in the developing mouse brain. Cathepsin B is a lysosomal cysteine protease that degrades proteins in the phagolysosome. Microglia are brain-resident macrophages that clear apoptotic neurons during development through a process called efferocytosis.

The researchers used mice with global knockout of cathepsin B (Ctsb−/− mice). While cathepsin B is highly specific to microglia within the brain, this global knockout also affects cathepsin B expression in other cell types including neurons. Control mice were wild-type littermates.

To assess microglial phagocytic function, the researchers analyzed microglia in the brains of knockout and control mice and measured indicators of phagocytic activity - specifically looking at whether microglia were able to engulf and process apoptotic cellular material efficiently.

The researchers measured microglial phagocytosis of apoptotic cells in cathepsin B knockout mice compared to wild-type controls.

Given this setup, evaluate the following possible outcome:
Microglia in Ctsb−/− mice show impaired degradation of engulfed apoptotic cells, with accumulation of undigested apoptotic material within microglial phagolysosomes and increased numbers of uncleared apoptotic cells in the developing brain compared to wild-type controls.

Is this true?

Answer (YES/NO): YES